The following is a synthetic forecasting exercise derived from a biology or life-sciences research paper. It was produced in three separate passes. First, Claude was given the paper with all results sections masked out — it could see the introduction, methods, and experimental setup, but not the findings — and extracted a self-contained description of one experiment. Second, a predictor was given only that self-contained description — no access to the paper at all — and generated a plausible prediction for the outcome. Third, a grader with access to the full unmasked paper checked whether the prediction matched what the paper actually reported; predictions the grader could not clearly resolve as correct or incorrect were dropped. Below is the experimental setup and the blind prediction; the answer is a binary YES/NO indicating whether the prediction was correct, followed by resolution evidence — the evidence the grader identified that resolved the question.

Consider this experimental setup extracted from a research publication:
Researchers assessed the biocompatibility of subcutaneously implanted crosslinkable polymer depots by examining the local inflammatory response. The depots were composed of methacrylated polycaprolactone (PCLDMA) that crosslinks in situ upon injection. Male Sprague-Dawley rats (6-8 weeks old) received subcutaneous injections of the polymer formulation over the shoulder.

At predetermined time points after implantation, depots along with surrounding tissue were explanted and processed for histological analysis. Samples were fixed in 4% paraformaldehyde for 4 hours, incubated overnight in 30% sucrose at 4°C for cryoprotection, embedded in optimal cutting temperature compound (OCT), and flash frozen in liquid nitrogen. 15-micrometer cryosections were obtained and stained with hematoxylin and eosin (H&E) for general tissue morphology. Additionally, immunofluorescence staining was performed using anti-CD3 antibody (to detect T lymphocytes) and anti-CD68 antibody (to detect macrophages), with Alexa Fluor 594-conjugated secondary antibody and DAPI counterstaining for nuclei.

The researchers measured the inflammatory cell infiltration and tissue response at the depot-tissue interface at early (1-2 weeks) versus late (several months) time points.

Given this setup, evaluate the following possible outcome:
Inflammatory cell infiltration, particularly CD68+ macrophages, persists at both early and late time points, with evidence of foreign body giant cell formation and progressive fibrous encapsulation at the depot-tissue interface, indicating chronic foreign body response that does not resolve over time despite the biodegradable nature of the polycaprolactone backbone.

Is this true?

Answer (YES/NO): NO